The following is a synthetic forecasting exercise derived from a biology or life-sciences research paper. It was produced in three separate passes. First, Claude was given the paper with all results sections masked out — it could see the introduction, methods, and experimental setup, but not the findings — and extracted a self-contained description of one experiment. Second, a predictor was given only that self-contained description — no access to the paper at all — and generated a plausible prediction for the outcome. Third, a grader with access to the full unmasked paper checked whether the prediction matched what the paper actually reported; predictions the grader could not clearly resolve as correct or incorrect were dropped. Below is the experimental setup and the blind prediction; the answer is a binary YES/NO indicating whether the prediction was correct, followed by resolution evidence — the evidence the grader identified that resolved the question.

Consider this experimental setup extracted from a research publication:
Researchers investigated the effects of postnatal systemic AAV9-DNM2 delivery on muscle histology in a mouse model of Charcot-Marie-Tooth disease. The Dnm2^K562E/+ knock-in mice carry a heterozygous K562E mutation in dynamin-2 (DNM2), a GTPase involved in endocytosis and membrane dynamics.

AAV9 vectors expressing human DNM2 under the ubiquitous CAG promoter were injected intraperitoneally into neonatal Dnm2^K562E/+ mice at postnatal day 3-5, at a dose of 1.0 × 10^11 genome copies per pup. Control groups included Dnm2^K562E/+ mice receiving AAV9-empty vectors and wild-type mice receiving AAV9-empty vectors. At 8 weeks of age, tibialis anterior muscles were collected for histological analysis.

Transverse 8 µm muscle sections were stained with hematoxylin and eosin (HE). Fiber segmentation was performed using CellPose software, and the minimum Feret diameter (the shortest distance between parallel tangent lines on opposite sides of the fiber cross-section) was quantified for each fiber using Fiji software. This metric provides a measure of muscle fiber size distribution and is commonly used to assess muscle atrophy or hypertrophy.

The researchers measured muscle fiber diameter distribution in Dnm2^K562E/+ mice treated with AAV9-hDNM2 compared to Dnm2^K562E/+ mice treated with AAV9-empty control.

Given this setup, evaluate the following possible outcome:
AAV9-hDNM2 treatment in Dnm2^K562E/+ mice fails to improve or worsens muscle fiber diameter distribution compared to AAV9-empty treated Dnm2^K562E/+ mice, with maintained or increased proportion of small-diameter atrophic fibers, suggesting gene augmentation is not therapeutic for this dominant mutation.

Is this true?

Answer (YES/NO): YES